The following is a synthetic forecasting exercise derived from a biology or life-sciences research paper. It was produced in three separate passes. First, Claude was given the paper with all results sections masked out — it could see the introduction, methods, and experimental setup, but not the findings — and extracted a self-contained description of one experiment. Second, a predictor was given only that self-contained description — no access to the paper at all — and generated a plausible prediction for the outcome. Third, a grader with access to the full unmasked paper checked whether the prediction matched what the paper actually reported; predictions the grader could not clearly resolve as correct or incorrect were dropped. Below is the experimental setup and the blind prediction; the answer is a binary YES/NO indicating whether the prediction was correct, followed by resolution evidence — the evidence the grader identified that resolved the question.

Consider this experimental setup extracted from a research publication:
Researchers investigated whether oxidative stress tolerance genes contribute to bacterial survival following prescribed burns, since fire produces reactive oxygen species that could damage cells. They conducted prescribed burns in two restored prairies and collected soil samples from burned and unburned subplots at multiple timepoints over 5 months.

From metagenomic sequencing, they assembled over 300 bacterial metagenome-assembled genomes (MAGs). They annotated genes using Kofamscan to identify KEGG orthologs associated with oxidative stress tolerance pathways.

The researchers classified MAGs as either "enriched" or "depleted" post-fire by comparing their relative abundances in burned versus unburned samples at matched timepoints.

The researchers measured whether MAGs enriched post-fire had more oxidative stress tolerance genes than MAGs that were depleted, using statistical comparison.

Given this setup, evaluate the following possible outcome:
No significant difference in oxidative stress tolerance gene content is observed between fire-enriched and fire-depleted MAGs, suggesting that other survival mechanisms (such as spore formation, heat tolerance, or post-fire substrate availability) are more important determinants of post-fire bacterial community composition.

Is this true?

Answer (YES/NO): NO